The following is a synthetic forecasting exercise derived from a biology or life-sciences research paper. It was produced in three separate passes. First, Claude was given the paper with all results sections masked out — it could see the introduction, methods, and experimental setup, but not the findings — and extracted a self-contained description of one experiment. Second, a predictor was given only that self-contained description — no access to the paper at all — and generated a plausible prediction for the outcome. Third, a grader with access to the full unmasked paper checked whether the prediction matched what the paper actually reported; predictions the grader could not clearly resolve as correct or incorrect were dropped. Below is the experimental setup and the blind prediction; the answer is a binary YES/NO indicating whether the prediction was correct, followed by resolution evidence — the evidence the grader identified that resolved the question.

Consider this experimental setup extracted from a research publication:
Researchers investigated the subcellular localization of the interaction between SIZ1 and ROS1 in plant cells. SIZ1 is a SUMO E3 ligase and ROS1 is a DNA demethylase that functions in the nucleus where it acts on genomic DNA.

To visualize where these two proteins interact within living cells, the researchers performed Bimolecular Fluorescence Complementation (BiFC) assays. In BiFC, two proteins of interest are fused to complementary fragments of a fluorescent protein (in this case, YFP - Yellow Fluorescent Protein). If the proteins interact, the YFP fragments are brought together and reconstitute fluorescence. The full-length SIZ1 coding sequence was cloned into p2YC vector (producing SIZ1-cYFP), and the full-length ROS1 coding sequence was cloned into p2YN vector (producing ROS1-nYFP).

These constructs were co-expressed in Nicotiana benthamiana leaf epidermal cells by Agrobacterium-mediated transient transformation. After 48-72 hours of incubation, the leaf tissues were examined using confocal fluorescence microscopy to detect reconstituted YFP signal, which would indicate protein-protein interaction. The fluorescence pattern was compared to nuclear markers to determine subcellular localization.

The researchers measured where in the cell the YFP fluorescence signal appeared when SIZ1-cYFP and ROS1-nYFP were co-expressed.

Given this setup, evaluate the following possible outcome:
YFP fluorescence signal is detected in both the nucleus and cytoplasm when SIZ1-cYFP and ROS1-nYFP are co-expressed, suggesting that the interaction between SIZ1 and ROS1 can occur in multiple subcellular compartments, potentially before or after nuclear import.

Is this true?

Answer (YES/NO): NO